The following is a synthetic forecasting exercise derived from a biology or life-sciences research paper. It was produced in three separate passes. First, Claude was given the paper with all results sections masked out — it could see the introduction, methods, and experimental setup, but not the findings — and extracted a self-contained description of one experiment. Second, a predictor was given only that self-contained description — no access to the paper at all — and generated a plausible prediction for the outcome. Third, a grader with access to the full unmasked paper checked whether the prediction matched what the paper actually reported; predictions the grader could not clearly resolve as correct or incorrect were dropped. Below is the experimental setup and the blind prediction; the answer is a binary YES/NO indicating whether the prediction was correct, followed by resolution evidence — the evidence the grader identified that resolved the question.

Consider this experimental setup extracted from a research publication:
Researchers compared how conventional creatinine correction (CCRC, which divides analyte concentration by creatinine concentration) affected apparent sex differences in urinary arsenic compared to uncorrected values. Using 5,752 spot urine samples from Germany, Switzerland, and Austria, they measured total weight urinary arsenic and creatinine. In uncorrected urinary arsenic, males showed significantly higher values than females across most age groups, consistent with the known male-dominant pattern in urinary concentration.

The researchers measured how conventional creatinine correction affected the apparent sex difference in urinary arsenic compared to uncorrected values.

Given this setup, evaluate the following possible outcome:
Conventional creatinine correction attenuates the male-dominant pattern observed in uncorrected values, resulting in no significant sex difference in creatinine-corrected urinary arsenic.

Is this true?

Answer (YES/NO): YES